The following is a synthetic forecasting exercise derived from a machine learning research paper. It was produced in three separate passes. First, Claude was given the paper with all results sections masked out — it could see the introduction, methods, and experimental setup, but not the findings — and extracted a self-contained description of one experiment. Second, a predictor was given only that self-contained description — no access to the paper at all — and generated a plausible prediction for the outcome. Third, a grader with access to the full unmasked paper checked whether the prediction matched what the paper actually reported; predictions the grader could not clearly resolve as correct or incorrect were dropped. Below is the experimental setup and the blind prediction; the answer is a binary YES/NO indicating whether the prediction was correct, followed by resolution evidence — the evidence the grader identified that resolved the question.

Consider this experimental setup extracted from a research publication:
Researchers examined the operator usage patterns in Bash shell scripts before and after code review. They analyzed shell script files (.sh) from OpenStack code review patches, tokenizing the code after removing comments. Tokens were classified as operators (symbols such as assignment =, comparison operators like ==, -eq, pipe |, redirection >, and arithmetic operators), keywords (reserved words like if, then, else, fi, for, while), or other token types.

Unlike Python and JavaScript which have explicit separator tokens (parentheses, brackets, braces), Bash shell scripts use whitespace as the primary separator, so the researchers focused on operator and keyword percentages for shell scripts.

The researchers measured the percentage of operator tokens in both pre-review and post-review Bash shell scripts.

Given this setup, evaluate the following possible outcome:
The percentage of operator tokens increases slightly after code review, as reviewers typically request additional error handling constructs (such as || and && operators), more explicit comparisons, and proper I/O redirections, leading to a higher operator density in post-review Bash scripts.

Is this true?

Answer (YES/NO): NO